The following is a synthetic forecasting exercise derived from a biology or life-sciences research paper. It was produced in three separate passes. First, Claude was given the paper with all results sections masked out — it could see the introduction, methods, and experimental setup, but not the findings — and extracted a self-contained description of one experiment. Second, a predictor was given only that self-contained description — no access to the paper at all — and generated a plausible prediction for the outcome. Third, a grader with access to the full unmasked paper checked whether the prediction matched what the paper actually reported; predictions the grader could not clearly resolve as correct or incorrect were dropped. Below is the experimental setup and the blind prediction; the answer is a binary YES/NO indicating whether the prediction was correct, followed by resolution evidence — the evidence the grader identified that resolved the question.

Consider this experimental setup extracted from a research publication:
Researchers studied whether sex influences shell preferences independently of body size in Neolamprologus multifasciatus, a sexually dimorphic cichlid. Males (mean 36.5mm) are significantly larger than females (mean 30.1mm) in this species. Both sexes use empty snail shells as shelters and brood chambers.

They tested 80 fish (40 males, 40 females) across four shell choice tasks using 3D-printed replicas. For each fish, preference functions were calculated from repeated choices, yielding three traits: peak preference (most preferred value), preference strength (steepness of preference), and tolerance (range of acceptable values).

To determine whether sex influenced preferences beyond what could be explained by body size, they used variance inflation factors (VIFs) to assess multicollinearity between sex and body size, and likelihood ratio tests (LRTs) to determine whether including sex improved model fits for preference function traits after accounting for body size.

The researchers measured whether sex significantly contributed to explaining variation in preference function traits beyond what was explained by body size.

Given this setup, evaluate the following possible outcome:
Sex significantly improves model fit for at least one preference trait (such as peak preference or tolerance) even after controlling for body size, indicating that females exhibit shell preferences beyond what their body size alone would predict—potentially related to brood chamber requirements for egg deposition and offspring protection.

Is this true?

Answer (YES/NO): NO